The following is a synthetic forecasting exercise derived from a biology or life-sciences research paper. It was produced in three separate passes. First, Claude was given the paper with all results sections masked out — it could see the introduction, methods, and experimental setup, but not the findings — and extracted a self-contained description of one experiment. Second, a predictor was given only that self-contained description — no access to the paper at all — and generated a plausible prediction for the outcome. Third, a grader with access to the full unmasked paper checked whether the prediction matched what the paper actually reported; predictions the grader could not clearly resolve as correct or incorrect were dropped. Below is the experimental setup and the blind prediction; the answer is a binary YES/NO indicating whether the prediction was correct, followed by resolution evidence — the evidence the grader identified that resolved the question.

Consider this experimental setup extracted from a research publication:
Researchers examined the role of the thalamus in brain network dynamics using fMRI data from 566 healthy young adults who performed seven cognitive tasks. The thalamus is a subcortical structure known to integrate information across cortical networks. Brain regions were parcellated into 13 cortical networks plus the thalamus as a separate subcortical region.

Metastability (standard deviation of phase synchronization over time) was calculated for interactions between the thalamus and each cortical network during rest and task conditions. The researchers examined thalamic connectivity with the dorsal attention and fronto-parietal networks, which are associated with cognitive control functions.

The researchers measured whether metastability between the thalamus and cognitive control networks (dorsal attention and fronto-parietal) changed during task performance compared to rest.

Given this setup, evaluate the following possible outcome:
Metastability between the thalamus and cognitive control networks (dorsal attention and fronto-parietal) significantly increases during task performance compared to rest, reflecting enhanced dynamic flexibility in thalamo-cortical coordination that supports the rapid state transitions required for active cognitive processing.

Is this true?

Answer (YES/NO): YES